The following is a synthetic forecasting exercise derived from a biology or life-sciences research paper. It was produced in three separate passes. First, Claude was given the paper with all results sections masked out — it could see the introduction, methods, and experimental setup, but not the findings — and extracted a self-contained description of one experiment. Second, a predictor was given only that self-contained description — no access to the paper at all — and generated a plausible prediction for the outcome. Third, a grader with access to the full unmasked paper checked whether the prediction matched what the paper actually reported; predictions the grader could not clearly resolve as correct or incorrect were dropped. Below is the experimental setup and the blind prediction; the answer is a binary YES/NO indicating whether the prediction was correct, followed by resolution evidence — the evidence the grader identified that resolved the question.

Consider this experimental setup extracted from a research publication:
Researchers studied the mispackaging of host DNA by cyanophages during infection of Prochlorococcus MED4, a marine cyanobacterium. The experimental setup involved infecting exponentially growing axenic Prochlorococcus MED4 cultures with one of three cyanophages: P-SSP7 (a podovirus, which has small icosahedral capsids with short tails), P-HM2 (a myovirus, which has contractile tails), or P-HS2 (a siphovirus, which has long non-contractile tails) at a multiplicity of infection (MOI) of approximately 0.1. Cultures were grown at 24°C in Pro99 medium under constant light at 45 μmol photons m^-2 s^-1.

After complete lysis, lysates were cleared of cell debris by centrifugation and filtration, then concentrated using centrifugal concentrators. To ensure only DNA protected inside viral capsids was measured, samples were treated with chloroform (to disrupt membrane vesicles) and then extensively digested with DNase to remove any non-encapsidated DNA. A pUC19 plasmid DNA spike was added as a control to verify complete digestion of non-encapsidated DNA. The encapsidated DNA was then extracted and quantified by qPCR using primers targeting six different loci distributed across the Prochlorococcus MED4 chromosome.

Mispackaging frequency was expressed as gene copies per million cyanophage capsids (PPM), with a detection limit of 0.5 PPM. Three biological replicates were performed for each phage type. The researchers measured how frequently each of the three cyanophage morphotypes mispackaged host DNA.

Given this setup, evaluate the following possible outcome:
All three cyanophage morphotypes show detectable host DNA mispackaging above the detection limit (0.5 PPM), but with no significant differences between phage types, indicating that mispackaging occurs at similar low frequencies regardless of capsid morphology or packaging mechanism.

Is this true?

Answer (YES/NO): NO